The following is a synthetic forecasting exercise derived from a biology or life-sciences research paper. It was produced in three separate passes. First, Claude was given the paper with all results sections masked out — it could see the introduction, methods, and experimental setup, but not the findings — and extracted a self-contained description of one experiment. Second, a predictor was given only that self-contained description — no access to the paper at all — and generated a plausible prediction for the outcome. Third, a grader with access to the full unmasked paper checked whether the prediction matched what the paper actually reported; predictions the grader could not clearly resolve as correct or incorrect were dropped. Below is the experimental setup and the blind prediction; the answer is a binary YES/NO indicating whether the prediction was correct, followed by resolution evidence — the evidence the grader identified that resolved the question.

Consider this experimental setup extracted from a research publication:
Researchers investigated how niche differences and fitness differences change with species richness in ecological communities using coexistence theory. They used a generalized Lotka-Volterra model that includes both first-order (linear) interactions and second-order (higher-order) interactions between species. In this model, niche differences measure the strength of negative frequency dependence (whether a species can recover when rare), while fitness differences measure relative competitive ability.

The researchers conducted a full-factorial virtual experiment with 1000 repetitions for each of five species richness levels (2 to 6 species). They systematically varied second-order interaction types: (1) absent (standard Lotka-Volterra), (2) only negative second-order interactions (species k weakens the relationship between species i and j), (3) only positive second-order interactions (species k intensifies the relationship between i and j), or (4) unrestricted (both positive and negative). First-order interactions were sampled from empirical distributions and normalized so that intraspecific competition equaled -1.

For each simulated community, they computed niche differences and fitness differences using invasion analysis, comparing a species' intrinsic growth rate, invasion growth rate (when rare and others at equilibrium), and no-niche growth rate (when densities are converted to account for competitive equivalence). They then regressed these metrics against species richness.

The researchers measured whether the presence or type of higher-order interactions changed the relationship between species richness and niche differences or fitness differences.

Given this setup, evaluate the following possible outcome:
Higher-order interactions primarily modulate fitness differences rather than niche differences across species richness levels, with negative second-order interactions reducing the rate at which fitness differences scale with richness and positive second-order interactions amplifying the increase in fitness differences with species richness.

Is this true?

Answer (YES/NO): NO